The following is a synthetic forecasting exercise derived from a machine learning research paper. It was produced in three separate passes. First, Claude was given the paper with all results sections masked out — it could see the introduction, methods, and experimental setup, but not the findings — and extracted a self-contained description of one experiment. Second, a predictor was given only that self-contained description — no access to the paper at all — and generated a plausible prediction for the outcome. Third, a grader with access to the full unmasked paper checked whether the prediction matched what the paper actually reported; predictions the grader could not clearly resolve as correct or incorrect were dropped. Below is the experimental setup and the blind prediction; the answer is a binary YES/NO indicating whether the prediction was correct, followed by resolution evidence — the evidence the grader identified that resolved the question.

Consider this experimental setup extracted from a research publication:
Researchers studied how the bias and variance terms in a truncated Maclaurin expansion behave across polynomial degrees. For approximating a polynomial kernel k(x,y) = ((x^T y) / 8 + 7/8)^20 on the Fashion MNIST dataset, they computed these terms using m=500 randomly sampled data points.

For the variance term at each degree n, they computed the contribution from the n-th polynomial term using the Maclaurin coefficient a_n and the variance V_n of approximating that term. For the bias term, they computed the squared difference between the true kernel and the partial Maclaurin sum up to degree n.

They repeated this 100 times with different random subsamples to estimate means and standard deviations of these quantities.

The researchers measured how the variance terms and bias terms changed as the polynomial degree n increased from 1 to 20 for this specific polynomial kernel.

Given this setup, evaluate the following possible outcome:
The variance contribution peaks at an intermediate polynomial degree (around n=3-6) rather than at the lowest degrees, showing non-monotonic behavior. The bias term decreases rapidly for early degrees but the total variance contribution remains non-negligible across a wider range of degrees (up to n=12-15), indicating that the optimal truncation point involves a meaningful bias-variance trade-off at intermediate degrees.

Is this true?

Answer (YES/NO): NO